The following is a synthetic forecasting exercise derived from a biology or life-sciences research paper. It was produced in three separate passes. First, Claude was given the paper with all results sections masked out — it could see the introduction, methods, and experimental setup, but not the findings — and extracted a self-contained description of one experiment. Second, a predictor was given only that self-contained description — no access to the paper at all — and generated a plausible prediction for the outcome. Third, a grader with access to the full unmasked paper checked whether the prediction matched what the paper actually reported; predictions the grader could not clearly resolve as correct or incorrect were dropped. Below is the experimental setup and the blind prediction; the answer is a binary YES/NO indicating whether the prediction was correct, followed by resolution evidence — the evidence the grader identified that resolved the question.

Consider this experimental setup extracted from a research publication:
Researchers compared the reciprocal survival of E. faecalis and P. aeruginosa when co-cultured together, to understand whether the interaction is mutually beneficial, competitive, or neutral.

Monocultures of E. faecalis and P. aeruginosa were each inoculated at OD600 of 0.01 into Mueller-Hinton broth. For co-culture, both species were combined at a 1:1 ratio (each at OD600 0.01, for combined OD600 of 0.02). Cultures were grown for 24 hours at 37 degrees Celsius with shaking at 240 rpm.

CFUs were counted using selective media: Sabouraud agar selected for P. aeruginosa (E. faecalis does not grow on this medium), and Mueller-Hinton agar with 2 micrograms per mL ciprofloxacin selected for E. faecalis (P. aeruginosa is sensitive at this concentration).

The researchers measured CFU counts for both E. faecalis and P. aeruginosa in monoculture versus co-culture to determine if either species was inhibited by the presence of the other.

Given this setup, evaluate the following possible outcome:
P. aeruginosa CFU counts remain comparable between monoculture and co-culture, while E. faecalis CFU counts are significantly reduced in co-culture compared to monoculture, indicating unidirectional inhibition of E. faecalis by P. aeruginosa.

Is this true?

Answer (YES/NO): NO